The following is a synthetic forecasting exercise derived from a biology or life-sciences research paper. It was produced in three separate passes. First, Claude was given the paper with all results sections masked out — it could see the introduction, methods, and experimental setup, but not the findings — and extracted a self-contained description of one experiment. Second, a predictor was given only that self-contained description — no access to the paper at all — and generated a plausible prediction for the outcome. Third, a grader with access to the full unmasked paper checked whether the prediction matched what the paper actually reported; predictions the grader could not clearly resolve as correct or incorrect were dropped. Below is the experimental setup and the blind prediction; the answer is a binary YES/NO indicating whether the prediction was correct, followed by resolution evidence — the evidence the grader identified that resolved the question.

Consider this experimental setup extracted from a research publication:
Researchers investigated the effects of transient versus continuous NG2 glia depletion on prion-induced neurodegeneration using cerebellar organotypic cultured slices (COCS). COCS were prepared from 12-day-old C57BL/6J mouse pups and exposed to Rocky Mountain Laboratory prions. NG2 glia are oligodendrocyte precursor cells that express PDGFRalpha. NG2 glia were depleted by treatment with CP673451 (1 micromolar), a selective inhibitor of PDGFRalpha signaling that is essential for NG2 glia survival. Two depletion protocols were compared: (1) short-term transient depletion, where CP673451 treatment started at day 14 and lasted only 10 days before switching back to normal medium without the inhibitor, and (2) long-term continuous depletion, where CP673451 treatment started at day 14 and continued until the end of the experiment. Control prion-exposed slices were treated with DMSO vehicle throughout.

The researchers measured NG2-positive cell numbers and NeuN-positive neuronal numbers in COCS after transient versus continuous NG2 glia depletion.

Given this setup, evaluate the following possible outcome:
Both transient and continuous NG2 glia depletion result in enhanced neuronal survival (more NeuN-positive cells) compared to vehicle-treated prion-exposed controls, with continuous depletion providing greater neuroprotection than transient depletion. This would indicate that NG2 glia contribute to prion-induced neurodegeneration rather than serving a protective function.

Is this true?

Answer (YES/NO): NO